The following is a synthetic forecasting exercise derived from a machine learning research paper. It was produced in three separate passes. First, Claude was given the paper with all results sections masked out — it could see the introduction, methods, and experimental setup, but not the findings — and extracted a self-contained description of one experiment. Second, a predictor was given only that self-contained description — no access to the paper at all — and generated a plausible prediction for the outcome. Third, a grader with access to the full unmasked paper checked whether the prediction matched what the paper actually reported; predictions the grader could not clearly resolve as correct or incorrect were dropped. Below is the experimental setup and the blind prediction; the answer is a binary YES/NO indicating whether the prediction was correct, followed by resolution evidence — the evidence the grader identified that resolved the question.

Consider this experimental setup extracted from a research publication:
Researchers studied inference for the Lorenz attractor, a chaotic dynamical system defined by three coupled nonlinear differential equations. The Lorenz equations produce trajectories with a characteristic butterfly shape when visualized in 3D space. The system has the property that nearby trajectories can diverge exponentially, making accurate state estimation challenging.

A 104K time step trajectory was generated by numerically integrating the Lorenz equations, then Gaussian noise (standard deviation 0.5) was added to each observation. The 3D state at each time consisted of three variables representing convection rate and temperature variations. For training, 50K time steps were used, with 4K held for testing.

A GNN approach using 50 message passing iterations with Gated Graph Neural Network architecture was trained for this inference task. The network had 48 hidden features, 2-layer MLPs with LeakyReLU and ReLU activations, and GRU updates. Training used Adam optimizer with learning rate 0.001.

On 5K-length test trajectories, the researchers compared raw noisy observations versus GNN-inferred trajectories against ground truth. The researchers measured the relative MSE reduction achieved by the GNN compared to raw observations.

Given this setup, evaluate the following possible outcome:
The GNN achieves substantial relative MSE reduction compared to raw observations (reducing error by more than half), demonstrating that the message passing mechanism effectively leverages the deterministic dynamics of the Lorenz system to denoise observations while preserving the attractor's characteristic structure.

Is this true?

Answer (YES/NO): YES